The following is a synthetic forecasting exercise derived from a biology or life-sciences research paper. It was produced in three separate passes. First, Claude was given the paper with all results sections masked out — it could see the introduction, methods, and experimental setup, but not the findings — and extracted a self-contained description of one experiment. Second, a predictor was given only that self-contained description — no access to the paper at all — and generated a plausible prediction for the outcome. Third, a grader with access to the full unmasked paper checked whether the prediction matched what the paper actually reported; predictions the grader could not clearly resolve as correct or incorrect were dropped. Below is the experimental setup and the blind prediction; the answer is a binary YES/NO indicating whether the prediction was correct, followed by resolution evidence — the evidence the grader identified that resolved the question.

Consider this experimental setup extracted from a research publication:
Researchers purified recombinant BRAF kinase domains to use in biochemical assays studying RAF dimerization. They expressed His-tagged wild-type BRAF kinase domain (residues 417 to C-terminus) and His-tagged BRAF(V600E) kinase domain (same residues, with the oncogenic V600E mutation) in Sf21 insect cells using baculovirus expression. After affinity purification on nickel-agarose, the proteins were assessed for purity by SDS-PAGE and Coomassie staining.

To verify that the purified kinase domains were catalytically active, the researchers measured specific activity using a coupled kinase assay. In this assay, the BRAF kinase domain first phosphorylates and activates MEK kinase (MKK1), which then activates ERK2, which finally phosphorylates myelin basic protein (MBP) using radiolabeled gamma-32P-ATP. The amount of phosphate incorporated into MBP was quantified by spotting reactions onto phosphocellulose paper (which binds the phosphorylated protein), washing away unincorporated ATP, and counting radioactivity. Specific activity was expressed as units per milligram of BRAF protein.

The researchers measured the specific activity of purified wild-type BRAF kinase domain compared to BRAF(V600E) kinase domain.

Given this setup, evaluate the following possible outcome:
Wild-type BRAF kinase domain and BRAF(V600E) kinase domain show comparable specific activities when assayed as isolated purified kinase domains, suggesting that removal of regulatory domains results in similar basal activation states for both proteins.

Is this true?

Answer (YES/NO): NO